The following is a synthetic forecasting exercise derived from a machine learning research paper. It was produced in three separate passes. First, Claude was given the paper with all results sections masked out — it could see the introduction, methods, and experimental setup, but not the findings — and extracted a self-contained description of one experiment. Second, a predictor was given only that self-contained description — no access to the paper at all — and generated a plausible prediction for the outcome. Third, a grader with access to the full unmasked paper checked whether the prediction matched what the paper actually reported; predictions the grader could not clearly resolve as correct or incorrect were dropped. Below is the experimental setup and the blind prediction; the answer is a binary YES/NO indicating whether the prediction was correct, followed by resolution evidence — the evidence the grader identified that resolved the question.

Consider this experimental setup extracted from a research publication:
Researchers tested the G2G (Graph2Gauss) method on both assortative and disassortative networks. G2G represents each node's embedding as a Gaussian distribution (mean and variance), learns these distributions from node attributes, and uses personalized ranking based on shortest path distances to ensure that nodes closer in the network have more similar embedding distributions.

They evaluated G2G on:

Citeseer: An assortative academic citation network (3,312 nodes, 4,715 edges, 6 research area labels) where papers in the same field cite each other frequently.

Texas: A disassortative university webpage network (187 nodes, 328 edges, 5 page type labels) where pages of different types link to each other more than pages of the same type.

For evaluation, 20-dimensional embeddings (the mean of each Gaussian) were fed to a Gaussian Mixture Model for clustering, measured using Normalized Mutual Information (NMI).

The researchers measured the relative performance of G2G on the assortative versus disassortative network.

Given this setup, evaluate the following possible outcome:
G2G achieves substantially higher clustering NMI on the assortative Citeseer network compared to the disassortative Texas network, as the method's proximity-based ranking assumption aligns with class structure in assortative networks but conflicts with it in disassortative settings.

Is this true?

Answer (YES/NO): YES